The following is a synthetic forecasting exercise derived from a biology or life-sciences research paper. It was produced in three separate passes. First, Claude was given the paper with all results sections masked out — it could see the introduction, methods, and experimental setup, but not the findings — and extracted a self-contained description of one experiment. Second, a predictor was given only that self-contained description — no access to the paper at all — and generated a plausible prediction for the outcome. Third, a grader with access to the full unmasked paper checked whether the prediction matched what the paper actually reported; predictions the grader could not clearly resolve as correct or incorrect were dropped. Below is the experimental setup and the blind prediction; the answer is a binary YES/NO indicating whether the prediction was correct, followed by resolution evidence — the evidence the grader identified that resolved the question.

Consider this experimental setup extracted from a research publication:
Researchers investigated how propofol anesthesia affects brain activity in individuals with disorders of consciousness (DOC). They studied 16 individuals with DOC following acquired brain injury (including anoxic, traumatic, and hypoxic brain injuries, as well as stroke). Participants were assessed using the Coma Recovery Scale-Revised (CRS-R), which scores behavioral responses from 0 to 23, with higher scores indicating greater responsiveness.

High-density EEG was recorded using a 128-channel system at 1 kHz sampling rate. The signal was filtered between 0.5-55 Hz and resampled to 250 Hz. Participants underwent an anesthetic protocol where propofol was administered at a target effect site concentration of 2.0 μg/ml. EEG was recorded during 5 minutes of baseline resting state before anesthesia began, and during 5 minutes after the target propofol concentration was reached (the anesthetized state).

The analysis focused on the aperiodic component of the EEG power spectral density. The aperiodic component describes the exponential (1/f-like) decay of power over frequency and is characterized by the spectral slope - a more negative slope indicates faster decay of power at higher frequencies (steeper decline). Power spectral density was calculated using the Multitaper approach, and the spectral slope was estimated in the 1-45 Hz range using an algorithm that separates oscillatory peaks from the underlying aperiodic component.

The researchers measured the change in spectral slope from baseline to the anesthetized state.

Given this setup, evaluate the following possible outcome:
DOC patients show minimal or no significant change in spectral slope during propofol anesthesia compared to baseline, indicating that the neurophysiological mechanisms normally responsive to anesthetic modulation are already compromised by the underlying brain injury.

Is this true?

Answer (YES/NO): NO